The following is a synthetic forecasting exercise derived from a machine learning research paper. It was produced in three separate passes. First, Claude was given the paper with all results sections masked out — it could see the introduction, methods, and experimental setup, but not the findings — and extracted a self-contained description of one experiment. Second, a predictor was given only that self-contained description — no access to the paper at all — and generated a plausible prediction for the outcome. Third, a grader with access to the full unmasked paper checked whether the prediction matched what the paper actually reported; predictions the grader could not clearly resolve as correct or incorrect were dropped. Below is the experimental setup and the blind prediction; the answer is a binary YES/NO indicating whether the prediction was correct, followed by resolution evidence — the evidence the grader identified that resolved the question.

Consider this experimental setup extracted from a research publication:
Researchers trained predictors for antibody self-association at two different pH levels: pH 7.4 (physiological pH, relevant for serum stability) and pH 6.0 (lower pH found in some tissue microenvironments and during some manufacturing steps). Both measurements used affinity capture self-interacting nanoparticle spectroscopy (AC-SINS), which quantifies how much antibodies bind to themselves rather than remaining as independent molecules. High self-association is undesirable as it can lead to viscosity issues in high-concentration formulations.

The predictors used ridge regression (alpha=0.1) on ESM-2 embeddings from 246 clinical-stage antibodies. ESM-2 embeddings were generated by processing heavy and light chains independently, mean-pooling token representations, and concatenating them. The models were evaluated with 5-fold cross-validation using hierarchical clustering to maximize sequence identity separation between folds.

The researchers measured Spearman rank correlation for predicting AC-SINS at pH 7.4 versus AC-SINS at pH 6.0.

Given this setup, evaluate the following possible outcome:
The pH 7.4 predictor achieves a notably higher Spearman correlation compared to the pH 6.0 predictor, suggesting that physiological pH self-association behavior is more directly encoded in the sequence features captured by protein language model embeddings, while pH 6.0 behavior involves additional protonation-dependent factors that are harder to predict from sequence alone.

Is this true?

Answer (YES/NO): YES